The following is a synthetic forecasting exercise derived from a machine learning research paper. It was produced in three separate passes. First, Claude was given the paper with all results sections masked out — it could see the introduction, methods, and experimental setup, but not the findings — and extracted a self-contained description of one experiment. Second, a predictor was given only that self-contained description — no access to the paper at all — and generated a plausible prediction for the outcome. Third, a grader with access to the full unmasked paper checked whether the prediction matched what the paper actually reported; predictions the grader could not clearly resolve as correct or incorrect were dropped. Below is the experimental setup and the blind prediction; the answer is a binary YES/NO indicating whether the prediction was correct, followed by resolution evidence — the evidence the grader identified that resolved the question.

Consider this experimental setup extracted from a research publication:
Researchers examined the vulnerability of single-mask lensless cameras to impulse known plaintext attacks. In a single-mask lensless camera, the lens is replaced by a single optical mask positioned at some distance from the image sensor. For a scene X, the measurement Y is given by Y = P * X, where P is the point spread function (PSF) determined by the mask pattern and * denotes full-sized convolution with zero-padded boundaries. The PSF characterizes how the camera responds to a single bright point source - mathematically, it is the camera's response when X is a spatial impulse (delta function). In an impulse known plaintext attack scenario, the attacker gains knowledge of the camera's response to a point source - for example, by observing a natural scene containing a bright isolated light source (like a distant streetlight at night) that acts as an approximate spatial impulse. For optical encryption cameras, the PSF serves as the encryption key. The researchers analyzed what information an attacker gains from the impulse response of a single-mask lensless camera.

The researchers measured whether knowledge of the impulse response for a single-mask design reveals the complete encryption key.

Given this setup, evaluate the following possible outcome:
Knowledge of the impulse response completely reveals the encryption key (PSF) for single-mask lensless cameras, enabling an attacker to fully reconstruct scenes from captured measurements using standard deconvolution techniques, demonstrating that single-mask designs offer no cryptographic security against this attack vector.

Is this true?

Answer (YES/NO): YES